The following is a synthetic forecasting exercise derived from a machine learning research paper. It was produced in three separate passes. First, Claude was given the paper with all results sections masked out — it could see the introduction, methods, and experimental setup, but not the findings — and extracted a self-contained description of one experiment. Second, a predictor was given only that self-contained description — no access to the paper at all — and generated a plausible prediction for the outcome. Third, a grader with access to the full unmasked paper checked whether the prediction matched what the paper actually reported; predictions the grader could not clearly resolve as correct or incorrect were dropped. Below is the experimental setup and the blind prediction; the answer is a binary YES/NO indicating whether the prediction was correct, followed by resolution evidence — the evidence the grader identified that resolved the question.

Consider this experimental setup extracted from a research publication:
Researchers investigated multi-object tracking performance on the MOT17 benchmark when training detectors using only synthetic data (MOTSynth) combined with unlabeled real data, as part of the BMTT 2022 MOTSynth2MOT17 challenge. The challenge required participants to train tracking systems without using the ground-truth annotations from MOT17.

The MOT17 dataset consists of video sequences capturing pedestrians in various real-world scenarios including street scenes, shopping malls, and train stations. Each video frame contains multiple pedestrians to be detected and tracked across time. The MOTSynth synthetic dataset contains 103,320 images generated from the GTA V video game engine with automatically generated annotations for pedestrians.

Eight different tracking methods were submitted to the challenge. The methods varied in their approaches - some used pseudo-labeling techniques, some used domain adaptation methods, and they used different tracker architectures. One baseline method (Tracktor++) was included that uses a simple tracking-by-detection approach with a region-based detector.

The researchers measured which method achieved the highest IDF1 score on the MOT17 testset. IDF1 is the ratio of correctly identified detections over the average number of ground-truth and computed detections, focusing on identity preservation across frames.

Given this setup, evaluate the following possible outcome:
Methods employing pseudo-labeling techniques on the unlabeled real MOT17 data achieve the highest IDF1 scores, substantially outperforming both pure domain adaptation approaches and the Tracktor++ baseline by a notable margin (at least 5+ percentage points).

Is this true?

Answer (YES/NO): NO